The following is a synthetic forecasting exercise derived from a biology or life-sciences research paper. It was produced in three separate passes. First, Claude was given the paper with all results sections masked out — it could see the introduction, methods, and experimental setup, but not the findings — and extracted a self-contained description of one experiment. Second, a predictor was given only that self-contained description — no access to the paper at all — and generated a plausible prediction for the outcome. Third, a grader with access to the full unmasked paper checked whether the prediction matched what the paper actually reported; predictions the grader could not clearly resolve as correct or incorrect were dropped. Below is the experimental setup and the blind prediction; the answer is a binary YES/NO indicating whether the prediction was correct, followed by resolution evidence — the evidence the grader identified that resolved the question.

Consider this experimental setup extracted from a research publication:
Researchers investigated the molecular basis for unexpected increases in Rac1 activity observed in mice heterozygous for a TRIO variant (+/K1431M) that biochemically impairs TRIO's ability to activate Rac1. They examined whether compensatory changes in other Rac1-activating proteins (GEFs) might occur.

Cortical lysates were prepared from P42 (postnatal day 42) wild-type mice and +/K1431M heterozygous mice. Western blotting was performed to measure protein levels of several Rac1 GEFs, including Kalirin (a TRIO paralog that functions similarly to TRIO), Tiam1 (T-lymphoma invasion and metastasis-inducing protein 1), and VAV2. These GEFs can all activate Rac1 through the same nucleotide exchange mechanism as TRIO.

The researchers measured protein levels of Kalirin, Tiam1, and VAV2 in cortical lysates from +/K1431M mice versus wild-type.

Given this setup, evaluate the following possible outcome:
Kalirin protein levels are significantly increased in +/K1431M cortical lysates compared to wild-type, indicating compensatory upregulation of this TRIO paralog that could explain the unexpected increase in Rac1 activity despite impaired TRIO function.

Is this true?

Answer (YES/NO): NO